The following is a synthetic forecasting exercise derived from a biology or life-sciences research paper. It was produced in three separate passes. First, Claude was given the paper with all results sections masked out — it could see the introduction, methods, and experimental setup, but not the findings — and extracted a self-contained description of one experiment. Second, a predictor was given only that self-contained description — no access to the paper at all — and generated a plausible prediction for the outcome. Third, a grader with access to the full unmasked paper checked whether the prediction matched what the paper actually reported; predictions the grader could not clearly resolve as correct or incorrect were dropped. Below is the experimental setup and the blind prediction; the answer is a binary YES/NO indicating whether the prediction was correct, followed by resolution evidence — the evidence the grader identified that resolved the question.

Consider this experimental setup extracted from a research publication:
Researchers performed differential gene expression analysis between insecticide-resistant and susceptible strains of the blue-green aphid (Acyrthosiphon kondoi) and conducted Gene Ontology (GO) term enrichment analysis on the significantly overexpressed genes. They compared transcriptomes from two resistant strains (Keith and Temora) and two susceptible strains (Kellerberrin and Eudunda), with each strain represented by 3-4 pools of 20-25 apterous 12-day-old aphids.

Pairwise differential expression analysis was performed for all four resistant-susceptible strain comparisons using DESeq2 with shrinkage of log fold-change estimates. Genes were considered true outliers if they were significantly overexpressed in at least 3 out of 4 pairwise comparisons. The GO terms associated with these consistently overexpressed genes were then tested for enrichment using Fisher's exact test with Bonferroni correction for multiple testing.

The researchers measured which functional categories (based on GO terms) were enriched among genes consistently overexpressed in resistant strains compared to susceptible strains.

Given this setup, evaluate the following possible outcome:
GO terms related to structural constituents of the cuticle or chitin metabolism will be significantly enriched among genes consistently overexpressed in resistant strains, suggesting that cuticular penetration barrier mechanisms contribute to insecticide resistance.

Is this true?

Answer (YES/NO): NO